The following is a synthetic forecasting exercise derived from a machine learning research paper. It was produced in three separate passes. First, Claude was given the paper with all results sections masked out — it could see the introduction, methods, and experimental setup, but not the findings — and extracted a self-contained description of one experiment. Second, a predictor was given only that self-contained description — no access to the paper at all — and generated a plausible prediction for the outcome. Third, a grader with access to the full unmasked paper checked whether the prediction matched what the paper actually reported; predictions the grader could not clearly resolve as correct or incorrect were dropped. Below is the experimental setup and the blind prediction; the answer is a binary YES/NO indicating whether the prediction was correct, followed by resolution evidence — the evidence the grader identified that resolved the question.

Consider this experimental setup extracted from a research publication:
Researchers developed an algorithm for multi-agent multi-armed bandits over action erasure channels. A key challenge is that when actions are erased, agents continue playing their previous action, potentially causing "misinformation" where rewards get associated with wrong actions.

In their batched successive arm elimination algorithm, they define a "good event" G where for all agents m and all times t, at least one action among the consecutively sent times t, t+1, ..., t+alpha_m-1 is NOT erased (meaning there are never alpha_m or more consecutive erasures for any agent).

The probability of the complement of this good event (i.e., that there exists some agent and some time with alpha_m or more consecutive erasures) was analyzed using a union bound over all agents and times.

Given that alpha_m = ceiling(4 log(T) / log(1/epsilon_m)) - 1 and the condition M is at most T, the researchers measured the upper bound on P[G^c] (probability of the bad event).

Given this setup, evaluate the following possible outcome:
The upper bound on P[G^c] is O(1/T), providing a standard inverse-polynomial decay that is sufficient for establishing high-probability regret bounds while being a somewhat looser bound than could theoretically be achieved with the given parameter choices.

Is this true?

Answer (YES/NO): NO